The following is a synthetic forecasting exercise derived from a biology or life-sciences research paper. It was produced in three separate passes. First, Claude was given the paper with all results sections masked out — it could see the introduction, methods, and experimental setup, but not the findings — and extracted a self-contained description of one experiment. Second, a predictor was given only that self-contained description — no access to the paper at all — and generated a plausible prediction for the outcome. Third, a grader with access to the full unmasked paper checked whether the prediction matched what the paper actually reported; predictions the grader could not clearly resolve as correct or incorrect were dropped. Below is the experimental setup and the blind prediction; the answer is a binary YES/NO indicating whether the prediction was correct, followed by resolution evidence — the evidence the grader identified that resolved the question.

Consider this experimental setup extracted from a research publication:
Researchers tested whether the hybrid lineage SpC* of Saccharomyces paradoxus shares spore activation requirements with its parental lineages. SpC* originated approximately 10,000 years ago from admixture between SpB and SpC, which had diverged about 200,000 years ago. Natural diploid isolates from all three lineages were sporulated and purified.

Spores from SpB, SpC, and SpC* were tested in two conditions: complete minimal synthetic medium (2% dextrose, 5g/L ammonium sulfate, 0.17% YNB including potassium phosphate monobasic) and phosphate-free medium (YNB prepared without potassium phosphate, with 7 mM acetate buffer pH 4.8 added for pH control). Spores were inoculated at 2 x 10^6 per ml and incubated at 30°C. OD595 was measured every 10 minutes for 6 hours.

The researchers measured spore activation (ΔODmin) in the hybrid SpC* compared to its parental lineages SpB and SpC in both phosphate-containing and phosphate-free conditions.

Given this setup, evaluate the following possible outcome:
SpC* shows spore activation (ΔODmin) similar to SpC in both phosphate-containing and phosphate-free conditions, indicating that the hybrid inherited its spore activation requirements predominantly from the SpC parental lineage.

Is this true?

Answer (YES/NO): YES